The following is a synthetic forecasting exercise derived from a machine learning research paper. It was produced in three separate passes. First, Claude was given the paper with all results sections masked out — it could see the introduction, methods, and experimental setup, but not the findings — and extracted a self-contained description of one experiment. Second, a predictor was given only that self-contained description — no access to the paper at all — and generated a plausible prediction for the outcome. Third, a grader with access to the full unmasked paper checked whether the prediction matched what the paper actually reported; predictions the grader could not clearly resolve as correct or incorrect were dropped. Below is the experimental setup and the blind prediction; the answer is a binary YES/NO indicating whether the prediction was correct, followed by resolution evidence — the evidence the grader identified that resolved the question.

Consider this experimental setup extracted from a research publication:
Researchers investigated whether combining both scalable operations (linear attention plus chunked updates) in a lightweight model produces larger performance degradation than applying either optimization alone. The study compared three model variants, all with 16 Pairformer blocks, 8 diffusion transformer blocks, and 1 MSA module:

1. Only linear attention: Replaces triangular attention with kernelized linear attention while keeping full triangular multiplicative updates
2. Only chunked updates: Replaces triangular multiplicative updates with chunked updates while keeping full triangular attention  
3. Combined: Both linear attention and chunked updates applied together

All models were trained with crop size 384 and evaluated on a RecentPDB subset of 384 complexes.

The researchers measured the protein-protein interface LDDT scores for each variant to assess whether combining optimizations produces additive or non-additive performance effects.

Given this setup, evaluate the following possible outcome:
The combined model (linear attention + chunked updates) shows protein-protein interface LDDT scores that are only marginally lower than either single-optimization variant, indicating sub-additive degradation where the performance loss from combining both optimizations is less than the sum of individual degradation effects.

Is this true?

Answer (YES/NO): NO